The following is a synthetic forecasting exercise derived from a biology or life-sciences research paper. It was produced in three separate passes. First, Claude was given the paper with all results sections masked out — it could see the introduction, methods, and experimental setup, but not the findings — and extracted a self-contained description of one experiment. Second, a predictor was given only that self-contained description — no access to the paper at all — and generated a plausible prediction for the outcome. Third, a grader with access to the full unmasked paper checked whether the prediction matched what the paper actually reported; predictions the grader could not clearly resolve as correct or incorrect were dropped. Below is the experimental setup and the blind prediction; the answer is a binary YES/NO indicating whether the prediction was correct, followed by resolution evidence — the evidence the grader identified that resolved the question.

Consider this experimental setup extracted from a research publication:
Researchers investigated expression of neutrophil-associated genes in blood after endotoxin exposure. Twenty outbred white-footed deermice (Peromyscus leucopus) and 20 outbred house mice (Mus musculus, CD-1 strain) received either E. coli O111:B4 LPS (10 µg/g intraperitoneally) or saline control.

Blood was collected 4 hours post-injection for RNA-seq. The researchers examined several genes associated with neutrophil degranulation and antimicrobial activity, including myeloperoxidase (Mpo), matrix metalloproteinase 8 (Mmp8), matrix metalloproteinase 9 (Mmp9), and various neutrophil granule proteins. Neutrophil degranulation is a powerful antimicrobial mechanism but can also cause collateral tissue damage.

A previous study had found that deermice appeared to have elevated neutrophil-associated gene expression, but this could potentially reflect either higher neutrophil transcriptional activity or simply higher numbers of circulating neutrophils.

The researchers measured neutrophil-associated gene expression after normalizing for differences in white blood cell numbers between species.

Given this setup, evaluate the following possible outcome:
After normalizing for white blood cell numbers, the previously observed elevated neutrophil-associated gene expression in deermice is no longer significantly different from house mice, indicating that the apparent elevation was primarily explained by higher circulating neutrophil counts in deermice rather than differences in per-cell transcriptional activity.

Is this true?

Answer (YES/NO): NO